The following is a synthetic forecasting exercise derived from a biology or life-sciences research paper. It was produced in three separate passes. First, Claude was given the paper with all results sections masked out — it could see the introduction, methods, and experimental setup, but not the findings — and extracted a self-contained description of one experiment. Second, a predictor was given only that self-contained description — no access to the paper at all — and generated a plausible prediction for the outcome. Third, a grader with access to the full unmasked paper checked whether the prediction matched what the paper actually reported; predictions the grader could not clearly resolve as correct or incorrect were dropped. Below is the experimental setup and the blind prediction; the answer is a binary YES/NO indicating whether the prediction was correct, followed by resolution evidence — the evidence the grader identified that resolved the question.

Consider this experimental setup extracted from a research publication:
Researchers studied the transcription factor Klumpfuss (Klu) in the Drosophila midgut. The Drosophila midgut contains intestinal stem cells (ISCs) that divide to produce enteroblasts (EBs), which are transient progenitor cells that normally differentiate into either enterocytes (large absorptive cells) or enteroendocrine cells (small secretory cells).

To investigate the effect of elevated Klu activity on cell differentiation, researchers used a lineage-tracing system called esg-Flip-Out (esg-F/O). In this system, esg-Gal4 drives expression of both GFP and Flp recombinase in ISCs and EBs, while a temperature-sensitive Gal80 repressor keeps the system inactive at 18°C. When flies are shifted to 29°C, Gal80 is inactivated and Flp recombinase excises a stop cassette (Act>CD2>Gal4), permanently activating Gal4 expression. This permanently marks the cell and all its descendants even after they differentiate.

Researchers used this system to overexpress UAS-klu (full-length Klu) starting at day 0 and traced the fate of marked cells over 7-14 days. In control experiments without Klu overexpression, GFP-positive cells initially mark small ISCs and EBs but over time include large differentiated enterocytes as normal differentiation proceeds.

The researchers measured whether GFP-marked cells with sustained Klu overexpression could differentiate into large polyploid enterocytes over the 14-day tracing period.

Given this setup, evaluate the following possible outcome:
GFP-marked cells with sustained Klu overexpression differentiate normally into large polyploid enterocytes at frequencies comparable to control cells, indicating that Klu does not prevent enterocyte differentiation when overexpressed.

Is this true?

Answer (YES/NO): NO